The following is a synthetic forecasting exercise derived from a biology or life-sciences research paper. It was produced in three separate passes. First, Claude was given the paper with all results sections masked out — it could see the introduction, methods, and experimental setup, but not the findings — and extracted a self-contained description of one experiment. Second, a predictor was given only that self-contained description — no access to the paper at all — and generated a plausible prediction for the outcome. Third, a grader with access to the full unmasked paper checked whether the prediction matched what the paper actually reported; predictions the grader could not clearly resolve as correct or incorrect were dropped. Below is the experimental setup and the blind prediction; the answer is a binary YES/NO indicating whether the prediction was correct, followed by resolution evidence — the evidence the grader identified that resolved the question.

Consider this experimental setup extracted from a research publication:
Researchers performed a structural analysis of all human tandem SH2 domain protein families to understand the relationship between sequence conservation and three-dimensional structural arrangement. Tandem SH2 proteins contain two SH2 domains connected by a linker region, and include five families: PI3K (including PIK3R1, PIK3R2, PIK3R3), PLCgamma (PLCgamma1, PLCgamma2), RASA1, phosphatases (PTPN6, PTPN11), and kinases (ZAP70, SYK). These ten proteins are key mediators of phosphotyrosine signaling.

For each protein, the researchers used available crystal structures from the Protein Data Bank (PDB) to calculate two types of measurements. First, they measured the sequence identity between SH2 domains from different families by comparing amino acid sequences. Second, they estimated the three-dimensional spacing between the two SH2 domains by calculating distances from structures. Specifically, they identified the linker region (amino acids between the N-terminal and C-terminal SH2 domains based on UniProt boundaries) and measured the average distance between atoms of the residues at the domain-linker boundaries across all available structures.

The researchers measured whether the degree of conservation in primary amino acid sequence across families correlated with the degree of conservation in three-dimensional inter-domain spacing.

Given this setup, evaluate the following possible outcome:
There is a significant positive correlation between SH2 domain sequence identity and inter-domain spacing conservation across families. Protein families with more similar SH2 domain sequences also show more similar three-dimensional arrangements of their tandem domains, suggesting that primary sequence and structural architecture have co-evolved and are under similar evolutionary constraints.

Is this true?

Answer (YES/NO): NO